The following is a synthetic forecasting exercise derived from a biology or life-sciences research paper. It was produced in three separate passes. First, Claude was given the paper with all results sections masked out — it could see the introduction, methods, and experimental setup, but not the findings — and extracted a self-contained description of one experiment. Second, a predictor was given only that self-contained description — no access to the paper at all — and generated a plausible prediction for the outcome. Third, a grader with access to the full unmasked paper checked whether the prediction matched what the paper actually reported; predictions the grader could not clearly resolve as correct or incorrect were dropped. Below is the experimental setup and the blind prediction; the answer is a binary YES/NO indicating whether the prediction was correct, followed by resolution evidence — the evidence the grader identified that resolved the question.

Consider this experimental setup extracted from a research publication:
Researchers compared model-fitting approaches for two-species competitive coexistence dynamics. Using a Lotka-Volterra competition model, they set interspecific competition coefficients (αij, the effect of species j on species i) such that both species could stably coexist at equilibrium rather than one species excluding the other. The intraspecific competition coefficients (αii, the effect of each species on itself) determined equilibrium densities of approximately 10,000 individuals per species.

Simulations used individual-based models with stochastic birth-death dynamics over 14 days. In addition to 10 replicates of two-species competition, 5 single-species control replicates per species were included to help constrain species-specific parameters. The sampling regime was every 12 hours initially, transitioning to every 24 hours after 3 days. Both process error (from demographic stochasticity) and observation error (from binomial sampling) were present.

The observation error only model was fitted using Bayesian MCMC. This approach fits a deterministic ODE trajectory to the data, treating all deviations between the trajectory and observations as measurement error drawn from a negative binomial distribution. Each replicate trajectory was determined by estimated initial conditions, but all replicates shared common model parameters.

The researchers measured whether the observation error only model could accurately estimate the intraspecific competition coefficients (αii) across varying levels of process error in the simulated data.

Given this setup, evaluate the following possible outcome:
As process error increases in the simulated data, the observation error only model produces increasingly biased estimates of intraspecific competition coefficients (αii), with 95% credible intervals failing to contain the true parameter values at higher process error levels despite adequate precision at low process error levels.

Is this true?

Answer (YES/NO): NO